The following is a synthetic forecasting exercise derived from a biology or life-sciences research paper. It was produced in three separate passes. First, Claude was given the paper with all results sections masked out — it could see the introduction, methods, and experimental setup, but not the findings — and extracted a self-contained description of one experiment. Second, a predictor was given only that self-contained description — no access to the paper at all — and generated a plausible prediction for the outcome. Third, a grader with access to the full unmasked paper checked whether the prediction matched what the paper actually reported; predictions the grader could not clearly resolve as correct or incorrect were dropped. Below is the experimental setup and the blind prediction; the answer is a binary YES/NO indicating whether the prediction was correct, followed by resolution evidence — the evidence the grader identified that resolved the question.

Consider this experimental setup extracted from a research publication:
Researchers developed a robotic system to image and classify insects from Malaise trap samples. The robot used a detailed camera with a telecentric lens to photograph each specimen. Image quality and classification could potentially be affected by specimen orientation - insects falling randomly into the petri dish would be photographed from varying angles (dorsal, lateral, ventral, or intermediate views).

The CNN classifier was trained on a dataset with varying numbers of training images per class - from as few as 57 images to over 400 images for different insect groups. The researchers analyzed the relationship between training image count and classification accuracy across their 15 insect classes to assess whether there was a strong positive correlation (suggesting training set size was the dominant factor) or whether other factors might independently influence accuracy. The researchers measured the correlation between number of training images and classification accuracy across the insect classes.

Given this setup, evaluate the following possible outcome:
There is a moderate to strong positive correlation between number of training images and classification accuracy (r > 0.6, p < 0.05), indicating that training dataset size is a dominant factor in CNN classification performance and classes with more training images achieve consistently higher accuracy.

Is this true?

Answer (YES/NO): NO